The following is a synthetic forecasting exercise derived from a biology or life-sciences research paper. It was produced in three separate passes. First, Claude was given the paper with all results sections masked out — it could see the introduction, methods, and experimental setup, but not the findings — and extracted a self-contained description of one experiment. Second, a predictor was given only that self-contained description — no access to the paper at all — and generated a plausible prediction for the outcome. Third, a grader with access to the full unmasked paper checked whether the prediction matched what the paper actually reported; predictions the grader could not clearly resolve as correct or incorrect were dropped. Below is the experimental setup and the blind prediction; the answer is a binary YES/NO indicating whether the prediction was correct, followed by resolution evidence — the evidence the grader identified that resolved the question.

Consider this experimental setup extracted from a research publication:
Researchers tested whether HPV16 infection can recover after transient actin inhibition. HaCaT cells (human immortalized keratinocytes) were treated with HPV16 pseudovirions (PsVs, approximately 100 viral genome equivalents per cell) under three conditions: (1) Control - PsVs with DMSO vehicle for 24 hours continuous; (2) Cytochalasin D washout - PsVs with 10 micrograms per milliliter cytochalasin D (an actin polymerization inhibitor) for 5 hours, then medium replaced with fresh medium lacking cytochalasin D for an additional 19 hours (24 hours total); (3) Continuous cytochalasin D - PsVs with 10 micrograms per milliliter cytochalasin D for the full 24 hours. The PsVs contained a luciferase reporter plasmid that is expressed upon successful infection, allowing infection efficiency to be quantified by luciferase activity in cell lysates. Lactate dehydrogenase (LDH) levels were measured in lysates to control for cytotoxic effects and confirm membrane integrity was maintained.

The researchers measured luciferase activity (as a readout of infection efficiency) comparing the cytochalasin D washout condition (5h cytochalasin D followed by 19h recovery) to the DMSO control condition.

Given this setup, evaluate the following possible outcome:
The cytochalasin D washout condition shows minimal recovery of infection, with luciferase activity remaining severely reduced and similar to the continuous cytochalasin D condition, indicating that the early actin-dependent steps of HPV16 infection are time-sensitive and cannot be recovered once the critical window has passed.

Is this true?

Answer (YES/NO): NO